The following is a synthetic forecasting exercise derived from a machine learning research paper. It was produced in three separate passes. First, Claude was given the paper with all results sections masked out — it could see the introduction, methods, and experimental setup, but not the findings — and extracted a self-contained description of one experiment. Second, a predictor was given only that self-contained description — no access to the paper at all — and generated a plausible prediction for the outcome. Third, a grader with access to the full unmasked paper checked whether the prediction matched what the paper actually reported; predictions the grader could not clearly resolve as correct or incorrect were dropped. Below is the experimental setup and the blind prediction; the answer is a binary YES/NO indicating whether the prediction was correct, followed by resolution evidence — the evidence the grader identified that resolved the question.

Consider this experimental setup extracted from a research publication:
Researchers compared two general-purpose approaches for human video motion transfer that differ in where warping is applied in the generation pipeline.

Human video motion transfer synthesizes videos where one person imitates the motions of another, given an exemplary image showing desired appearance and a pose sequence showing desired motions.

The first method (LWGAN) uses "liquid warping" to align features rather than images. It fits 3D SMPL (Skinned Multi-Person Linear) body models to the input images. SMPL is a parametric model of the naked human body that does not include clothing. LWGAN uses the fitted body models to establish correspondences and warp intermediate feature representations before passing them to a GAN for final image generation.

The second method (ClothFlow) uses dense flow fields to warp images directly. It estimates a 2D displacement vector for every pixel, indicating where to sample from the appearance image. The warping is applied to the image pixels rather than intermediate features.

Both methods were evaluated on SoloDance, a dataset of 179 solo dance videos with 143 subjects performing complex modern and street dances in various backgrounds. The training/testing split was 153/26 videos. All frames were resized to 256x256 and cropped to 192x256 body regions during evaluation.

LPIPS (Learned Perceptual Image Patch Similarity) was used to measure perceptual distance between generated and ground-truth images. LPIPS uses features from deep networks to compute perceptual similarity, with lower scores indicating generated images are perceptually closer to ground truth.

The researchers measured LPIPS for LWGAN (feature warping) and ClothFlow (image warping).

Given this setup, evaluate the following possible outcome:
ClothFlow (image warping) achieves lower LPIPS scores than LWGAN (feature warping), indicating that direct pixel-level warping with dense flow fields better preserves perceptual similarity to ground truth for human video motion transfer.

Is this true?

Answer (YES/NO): YES